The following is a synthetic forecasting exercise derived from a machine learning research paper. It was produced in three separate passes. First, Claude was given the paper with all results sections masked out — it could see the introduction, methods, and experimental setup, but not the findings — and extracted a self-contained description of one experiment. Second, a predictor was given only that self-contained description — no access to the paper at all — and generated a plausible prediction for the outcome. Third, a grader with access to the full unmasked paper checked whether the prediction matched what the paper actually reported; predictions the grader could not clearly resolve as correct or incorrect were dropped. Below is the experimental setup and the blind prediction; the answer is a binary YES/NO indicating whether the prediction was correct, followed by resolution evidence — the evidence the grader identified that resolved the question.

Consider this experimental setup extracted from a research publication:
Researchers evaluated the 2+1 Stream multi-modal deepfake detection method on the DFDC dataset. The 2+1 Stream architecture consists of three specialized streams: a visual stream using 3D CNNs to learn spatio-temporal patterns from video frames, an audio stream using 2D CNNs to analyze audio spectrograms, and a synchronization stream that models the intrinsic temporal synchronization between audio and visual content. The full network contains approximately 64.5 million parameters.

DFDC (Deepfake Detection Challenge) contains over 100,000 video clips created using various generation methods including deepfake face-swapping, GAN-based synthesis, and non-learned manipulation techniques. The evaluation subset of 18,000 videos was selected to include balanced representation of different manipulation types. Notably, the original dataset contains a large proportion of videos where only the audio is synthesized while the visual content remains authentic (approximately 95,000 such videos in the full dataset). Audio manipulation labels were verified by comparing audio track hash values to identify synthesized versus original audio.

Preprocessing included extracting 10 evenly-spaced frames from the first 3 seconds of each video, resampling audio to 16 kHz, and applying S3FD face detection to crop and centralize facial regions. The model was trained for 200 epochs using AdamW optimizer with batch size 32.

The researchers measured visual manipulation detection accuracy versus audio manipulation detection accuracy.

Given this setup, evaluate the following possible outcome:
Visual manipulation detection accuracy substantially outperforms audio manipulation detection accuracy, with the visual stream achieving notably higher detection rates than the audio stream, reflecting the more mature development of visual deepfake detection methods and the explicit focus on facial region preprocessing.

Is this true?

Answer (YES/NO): NO